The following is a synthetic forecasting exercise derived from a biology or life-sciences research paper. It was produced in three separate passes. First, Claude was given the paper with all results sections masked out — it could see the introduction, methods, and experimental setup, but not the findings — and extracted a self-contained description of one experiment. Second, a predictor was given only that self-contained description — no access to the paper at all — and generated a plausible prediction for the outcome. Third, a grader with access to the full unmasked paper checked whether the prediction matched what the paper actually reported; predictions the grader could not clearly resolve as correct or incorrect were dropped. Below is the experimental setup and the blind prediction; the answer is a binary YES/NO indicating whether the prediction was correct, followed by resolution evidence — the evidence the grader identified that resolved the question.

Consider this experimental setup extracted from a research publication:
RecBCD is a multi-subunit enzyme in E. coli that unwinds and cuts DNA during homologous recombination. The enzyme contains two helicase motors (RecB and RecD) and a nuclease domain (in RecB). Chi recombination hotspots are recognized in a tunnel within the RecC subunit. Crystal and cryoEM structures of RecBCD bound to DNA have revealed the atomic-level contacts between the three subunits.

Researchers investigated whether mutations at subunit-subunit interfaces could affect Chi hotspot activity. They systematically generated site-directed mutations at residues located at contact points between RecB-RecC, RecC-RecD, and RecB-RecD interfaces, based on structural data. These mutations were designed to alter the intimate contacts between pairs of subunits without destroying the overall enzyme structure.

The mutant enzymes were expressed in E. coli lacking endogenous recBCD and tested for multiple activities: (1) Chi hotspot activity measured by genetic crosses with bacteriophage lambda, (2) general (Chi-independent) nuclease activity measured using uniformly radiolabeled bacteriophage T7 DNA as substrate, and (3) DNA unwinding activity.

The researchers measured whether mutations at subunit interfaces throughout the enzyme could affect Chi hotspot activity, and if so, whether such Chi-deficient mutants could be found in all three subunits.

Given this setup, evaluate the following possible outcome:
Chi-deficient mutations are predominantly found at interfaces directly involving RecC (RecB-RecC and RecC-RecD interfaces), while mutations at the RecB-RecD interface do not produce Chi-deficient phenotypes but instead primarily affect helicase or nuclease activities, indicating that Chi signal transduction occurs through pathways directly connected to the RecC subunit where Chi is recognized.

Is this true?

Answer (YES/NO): NO